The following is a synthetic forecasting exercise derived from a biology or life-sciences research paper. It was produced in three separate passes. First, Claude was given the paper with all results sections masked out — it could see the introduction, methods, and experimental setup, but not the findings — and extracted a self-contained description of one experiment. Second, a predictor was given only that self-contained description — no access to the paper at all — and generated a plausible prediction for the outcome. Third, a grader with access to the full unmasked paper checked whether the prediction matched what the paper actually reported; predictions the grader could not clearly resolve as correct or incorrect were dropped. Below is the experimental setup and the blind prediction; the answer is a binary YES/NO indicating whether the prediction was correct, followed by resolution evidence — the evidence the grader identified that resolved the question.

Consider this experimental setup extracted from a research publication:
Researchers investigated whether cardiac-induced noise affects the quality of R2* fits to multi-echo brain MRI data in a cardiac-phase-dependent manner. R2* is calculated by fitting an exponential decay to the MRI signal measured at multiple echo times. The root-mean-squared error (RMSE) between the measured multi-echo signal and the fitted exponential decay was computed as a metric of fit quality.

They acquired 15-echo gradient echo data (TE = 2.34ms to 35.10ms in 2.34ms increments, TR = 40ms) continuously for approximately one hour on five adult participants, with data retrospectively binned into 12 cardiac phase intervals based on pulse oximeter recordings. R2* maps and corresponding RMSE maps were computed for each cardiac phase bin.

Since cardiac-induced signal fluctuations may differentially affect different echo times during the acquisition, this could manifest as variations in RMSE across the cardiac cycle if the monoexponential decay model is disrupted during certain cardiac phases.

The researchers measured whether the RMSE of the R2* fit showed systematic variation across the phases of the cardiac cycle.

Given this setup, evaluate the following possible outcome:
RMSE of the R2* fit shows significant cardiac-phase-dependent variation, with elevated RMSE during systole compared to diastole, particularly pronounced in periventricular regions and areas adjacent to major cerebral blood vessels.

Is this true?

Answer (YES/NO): NO